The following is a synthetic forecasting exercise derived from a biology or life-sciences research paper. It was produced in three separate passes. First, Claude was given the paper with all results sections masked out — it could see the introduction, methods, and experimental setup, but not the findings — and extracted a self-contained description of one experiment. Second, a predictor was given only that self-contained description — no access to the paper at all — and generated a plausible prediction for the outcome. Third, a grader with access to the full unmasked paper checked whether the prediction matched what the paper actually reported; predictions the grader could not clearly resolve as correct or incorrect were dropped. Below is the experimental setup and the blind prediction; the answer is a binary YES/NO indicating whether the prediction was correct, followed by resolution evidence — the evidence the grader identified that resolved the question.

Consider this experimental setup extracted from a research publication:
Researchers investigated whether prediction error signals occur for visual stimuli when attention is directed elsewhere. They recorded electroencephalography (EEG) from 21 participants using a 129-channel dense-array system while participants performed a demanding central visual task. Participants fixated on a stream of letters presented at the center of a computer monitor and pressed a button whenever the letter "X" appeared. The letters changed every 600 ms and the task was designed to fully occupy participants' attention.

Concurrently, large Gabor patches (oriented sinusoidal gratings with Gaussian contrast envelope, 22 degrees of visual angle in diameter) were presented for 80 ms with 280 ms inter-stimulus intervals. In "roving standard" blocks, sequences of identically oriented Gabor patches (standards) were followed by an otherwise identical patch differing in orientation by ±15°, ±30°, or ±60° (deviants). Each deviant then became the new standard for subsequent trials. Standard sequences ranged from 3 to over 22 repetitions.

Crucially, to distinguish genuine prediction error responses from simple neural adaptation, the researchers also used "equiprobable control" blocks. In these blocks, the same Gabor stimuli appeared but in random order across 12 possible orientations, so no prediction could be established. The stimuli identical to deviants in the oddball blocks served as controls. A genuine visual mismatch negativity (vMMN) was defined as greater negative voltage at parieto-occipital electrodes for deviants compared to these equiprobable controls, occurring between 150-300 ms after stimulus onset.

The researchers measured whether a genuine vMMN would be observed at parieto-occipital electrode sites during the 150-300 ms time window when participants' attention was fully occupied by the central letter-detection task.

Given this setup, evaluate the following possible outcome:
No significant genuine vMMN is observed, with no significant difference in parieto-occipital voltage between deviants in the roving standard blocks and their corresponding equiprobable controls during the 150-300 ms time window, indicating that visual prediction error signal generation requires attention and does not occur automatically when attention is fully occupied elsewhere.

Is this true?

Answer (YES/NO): YES